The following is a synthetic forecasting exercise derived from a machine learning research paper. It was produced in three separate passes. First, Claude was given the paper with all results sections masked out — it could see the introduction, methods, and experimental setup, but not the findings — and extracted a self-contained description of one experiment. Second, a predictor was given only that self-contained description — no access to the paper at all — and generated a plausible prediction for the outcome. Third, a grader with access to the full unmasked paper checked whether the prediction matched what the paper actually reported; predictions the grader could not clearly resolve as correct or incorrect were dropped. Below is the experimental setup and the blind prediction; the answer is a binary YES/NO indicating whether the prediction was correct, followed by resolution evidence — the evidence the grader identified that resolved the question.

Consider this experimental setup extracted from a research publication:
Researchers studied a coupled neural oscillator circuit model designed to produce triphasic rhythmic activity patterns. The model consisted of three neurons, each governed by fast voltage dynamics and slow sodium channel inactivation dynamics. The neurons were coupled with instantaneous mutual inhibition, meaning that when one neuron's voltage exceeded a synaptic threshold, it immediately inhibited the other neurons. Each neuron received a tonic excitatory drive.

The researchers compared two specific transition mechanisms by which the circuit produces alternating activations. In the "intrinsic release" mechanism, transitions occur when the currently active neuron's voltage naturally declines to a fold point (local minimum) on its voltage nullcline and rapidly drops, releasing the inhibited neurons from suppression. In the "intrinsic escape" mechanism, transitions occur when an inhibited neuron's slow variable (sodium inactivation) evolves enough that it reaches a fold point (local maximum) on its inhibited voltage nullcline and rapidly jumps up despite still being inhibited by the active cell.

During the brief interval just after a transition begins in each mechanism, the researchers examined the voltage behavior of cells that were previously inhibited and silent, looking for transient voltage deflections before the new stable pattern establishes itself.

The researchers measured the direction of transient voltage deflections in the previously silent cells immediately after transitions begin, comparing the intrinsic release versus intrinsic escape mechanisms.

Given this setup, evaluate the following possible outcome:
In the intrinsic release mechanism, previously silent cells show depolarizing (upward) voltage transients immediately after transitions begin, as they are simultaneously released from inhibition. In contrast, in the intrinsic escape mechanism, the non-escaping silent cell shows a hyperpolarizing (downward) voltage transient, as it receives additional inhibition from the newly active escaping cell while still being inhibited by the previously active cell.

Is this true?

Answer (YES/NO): YES